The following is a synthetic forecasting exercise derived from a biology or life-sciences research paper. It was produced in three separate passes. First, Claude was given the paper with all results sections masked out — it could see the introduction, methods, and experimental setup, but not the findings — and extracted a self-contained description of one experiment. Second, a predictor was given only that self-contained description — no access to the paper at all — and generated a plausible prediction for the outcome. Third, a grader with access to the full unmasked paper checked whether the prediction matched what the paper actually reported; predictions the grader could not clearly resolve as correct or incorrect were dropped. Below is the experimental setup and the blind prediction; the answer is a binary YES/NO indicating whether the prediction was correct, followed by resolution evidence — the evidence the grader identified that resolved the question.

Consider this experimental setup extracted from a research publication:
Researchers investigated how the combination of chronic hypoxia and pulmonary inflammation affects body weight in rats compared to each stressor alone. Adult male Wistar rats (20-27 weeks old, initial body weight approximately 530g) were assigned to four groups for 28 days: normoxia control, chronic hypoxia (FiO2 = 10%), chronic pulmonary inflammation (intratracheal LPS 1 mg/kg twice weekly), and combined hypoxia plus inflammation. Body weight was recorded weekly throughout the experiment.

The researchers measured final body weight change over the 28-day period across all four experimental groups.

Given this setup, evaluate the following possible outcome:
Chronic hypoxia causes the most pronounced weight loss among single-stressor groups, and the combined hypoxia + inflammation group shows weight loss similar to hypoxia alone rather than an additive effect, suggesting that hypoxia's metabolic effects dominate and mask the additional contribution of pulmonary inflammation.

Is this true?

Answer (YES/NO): YES